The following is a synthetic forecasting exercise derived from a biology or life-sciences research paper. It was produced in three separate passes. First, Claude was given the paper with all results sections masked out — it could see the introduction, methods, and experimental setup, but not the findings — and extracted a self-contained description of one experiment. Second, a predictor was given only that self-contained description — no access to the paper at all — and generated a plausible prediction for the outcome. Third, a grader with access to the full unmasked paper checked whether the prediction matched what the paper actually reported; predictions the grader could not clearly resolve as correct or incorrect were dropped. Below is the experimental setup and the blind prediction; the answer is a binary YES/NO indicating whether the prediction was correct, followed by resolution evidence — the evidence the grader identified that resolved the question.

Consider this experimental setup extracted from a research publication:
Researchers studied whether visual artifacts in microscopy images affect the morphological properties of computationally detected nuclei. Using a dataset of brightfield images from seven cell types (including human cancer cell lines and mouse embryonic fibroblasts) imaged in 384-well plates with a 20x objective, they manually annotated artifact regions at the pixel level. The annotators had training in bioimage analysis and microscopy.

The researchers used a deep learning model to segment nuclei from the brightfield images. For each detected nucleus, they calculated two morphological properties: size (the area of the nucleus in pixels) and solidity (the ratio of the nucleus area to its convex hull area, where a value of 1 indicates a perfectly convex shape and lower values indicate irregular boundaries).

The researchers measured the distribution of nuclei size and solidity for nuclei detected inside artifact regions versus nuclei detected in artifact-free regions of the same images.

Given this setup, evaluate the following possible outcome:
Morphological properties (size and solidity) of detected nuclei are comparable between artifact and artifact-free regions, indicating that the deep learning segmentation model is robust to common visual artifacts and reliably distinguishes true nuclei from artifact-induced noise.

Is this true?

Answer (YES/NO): NO